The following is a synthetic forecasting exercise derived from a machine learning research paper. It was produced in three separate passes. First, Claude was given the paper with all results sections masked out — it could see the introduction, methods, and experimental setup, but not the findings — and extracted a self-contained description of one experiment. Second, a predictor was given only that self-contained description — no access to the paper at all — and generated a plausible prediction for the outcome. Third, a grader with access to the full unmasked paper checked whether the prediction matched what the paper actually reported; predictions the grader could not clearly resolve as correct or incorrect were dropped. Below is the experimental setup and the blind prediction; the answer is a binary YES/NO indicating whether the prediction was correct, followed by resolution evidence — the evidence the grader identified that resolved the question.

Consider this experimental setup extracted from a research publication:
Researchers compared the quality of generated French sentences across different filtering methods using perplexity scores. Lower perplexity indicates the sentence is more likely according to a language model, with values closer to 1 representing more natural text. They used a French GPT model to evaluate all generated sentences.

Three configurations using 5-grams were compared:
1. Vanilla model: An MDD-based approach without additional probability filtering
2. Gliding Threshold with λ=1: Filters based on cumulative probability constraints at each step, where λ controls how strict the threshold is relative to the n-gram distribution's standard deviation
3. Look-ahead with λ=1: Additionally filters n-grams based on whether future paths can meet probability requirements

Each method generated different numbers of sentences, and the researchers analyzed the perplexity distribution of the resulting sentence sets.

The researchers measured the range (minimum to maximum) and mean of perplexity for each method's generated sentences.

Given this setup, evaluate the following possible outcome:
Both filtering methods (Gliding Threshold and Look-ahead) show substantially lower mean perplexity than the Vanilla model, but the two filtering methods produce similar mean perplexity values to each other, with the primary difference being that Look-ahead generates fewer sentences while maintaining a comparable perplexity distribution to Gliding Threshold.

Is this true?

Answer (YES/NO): NO